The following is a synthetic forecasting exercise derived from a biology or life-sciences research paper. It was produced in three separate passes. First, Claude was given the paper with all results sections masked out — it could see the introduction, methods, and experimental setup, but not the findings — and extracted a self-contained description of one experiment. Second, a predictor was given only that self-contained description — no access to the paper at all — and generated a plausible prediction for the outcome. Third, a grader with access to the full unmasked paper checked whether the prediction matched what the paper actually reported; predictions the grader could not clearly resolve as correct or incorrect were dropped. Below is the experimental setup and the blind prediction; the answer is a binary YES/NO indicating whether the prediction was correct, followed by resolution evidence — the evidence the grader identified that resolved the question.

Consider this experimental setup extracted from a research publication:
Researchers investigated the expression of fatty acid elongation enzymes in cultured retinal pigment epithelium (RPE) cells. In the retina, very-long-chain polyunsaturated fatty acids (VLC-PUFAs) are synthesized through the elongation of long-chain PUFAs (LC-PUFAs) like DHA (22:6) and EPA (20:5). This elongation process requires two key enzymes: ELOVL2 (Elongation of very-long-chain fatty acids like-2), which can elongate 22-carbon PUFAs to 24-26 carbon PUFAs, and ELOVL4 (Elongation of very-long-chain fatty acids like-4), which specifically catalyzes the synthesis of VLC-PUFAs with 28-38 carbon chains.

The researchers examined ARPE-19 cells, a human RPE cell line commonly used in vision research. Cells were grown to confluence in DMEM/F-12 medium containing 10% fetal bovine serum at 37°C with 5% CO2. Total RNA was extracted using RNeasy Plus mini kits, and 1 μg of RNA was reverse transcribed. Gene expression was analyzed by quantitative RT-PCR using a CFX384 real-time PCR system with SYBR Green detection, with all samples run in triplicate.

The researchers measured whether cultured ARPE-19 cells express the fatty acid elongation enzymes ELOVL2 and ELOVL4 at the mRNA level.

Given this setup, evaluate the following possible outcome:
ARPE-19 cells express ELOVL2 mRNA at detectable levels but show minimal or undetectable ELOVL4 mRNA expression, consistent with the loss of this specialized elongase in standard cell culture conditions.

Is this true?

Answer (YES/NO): NO